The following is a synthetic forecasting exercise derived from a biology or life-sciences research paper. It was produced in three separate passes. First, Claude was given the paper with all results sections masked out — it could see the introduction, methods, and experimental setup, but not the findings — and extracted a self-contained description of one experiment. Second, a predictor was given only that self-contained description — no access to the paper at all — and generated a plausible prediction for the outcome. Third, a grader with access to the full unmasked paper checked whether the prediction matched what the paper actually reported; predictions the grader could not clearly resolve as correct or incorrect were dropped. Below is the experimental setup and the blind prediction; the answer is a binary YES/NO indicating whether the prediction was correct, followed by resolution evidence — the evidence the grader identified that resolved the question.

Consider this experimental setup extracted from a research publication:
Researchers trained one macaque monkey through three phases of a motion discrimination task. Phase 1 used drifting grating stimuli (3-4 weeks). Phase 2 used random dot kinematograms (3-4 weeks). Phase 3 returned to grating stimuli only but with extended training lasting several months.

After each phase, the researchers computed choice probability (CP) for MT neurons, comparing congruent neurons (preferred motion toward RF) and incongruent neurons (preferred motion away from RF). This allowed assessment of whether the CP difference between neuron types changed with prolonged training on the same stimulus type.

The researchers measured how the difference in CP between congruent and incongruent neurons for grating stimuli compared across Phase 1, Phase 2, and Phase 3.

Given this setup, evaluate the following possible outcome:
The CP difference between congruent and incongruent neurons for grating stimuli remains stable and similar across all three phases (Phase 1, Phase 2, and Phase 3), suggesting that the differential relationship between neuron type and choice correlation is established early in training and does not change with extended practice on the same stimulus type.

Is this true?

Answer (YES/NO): NO